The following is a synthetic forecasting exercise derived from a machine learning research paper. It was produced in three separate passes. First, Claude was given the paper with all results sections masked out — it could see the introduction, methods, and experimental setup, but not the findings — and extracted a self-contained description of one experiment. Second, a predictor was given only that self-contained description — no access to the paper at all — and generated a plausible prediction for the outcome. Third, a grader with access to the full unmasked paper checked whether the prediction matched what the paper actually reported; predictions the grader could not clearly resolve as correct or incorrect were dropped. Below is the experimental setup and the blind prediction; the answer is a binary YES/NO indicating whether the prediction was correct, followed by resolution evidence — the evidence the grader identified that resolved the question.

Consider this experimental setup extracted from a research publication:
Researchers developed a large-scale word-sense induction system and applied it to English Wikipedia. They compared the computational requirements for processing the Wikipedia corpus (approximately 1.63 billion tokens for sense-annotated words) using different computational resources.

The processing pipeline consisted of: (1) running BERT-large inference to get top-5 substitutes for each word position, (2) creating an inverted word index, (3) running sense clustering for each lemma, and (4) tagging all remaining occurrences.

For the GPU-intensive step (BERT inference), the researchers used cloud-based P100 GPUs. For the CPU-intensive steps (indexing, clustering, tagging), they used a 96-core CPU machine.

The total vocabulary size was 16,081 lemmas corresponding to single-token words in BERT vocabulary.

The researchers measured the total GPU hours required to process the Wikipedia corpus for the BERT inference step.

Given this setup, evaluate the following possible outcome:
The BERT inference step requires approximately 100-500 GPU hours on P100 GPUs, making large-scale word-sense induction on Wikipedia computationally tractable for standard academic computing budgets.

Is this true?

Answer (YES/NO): YES